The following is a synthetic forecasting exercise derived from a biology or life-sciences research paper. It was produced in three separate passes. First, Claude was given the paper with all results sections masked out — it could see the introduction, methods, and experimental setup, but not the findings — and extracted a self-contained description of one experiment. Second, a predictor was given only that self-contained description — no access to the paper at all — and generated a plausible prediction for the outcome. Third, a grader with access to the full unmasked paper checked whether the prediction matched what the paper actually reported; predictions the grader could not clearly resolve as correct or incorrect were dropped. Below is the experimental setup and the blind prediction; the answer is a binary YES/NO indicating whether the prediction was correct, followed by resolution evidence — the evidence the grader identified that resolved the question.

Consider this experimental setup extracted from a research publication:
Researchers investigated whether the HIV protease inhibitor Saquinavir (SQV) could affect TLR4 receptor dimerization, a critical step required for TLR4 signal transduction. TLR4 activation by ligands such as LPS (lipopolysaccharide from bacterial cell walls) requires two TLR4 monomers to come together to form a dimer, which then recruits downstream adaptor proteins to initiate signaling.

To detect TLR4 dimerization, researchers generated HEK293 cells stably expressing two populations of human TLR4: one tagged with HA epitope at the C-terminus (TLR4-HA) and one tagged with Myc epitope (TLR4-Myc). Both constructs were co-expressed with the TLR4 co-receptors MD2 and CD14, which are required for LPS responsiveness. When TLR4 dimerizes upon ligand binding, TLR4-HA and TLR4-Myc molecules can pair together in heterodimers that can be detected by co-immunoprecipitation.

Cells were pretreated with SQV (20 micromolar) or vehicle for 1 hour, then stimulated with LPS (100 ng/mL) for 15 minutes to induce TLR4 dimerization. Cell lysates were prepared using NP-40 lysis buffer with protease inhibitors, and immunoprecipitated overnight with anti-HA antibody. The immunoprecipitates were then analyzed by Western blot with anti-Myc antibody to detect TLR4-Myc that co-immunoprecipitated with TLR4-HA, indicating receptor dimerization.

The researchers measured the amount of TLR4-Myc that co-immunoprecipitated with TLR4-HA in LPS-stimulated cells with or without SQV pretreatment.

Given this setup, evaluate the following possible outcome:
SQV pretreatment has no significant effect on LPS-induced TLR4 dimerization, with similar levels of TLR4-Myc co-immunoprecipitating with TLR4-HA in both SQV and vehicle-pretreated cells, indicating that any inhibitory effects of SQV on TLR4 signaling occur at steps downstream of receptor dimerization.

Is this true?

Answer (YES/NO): NO